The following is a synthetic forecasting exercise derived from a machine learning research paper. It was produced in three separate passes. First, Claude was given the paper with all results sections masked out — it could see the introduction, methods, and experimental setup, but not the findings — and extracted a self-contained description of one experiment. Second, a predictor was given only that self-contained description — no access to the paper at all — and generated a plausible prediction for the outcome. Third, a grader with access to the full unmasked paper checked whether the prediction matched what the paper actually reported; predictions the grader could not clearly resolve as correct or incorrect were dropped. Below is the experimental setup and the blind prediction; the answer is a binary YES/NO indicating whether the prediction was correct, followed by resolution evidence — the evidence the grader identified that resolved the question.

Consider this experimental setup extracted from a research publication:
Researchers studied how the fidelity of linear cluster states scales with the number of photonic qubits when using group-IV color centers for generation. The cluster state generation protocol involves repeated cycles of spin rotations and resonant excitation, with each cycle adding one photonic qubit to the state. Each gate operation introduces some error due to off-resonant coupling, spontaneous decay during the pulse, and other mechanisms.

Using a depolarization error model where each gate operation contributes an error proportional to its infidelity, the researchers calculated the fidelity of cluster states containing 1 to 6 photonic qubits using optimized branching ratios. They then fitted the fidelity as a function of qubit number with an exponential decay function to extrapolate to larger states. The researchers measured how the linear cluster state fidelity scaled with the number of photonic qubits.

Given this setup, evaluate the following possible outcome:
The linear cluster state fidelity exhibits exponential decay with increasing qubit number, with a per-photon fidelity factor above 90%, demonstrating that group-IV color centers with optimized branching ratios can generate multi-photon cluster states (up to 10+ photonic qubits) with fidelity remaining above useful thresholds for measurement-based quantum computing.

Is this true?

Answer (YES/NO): YES